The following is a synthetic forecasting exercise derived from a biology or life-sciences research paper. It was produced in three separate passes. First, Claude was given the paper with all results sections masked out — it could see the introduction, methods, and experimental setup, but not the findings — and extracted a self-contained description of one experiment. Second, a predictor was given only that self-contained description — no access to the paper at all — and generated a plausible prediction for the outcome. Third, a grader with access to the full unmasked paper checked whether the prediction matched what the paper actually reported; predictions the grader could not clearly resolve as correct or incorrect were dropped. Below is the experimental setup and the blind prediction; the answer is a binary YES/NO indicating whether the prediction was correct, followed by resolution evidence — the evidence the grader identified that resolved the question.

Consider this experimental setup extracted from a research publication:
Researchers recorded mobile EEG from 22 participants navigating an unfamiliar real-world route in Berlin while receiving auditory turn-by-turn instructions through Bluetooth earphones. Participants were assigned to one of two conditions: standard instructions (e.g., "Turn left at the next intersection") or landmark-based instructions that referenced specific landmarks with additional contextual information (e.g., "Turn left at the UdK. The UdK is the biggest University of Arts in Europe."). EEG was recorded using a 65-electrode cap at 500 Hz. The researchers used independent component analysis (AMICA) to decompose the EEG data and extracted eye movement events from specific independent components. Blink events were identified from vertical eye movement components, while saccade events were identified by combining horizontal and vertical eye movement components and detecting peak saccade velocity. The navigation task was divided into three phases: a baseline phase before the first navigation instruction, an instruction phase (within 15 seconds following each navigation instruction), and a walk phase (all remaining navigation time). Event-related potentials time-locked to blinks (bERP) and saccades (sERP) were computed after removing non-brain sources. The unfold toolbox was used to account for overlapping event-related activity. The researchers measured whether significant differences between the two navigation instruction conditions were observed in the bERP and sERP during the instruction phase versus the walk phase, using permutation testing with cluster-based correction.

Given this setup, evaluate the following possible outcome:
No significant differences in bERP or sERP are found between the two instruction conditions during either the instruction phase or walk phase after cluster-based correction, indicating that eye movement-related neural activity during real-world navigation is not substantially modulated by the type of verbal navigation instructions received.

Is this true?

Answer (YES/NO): NO